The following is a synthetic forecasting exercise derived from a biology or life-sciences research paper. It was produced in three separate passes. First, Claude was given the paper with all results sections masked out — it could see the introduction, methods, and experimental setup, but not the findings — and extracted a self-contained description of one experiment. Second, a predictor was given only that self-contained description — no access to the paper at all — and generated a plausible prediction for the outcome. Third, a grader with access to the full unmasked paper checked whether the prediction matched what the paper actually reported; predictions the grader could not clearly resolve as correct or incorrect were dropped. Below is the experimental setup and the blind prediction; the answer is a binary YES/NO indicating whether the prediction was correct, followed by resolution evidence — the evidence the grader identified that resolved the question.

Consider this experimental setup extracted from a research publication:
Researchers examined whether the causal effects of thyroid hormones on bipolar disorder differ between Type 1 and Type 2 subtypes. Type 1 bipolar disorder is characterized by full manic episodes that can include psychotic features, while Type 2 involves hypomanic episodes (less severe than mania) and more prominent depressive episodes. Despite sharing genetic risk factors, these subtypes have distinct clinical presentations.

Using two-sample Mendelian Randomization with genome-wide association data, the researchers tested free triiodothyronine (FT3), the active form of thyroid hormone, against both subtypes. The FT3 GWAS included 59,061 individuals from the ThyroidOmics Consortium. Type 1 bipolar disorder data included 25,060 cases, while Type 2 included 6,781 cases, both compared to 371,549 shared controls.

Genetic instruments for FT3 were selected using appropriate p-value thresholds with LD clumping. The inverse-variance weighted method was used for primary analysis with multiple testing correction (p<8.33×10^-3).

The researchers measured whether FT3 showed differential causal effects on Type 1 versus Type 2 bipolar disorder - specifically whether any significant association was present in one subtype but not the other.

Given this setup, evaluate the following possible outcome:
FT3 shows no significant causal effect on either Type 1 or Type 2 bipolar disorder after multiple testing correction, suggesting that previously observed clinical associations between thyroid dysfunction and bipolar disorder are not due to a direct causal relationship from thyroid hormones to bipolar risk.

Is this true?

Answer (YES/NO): NO